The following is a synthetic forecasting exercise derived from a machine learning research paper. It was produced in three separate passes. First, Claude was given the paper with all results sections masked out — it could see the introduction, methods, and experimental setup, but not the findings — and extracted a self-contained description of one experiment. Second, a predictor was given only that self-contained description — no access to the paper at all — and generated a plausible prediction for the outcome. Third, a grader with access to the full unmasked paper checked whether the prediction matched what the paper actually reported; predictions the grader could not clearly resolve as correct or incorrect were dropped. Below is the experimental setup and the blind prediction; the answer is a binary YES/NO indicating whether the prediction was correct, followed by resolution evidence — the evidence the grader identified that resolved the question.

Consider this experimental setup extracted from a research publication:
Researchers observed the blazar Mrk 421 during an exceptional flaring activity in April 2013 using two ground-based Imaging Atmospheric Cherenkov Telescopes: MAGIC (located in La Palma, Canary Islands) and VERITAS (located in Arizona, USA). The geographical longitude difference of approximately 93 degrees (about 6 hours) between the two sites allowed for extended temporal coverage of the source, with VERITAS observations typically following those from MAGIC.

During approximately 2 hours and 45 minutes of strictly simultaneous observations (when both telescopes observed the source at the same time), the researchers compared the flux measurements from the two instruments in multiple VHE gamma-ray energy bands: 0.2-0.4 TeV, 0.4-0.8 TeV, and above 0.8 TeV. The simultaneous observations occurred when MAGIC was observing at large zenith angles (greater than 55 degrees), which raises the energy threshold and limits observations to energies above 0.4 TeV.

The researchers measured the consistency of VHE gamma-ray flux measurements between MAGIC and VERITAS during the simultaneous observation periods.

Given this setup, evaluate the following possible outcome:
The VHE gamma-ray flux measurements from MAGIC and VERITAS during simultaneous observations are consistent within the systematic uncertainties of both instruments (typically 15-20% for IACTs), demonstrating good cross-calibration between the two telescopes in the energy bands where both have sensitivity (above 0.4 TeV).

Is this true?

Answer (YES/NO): YES